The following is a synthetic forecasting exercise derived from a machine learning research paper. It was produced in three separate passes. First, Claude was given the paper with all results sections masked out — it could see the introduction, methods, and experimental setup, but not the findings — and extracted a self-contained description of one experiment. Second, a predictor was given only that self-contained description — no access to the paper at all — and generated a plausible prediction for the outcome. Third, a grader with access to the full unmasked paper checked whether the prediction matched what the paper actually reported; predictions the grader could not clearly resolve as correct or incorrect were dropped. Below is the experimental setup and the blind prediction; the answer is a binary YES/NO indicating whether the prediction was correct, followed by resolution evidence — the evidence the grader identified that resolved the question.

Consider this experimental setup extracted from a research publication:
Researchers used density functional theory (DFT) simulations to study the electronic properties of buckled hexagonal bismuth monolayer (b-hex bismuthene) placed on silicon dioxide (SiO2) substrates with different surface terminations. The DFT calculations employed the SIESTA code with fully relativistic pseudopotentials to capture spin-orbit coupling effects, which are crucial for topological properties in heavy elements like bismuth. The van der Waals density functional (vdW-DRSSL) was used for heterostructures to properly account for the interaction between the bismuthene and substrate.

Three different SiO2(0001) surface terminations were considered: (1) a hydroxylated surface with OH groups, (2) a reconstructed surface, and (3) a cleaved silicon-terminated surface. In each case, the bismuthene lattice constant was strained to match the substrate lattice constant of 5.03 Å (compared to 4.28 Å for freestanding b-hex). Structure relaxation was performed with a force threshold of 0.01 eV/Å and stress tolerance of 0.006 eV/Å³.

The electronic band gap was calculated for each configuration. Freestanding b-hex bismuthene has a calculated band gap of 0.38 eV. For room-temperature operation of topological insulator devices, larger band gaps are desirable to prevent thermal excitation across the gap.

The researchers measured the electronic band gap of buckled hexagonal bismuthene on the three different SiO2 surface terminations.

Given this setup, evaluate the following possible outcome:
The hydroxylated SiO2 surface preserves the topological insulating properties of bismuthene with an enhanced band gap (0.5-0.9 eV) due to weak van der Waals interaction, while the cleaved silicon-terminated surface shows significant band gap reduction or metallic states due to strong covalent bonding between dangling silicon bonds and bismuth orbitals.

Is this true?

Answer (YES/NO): NO